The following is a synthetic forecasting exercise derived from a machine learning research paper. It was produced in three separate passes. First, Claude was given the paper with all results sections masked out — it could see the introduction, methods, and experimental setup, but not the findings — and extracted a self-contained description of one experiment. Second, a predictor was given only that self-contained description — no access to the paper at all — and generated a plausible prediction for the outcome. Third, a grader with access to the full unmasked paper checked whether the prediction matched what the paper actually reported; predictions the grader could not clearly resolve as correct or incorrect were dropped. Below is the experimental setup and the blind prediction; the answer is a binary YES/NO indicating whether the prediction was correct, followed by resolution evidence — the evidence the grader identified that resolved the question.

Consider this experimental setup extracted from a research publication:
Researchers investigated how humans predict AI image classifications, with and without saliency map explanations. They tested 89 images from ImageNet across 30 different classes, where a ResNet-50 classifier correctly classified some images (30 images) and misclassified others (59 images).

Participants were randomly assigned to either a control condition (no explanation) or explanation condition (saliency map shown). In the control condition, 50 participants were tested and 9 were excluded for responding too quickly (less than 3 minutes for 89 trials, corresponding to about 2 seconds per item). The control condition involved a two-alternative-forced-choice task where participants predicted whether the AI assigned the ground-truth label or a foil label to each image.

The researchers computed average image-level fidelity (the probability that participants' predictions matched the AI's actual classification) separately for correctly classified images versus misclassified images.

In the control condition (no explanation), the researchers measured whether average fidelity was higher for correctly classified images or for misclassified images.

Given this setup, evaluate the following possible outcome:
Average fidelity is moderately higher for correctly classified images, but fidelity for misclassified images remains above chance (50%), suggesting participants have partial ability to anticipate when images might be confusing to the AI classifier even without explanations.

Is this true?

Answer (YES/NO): NO